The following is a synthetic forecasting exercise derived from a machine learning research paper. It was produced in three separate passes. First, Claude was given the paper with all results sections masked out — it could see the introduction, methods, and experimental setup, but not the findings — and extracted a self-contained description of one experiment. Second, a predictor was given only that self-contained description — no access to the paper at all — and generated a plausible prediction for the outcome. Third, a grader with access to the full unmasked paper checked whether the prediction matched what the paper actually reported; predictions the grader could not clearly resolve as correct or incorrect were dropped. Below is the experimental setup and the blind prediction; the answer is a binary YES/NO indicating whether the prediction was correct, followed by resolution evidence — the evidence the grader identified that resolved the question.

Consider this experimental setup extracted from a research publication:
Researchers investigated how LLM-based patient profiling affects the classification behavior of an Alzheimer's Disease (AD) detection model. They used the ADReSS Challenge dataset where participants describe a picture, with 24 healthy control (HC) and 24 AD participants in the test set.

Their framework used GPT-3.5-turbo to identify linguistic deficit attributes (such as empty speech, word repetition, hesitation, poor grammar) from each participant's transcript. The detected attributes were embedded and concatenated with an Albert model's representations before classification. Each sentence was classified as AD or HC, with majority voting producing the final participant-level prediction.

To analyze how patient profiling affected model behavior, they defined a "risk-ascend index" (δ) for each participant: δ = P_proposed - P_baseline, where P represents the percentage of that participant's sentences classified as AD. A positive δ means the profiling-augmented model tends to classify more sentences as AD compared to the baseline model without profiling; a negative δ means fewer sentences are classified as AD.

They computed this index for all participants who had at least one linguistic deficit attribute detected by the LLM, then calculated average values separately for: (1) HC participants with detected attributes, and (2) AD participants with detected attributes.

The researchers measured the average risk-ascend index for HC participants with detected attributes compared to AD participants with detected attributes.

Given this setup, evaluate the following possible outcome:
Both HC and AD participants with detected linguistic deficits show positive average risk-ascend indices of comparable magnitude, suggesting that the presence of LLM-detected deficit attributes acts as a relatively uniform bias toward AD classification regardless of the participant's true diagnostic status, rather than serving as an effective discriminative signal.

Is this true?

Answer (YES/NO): NO